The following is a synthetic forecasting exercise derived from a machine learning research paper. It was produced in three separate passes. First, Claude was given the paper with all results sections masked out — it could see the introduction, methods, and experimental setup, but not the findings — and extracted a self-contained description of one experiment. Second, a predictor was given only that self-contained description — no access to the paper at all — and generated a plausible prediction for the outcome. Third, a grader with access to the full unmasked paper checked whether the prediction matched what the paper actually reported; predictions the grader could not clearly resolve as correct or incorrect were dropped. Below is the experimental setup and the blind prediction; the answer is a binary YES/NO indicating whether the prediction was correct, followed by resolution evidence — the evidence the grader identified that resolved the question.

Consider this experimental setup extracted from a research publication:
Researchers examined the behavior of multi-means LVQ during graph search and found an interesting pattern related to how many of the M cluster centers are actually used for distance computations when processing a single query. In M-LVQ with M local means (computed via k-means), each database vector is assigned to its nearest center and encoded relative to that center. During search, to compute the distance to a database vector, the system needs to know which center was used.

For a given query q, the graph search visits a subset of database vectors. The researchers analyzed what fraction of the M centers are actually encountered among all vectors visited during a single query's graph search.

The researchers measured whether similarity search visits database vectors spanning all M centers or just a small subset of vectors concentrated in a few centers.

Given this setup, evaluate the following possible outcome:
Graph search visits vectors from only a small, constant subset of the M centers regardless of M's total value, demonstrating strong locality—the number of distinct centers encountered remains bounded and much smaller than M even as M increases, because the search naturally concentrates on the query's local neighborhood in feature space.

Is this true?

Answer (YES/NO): YES